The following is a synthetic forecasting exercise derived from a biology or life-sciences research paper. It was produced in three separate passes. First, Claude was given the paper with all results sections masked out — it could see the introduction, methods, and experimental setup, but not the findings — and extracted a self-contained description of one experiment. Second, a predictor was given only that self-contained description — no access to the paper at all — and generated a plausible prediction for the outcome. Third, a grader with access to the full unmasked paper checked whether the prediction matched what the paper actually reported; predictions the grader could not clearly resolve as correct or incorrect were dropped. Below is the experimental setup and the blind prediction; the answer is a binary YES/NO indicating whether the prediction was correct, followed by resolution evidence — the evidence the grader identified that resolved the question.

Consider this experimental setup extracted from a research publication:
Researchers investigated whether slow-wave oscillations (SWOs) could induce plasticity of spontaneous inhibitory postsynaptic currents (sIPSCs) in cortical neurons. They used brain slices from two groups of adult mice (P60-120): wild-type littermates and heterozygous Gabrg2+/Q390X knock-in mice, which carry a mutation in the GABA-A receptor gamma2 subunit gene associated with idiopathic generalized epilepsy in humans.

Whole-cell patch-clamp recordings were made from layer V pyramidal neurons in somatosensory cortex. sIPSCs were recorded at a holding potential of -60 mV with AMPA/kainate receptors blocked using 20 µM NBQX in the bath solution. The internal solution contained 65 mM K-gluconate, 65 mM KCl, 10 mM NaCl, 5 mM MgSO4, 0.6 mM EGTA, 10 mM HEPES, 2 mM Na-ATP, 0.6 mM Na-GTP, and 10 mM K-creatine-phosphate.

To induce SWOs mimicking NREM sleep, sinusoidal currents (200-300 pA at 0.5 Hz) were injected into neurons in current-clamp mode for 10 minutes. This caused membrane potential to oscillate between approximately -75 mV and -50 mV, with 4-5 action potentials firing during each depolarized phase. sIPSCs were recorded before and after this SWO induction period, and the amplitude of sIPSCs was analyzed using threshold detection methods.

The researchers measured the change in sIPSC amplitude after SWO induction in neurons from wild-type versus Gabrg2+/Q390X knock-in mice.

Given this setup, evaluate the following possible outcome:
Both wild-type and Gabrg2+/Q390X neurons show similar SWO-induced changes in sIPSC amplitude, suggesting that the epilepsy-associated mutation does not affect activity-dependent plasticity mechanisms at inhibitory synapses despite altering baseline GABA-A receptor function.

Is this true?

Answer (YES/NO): NO